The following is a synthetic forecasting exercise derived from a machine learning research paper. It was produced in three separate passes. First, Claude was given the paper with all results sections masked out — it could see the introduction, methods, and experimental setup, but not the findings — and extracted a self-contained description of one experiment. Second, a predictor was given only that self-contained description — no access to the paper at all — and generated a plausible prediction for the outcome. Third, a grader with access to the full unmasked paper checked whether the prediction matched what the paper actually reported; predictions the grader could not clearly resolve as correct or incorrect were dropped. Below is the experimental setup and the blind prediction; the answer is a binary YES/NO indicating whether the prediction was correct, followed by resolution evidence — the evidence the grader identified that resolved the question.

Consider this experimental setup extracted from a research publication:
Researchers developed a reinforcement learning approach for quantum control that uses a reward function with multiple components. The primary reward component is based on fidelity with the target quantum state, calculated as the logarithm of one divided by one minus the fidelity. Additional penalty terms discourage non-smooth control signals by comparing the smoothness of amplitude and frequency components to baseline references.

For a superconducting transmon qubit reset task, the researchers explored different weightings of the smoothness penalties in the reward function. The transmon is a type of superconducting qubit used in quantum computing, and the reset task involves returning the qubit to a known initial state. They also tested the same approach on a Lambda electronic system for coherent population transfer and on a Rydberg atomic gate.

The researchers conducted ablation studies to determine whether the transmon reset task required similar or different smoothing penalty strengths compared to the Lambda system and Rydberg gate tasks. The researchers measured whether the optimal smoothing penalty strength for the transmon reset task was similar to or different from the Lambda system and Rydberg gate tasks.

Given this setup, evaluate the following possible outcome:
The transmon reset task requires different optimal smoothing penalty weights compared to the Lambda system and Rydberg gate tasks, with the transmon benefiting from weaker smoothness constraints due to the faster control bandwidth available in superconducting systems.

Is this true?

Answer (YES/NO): NO